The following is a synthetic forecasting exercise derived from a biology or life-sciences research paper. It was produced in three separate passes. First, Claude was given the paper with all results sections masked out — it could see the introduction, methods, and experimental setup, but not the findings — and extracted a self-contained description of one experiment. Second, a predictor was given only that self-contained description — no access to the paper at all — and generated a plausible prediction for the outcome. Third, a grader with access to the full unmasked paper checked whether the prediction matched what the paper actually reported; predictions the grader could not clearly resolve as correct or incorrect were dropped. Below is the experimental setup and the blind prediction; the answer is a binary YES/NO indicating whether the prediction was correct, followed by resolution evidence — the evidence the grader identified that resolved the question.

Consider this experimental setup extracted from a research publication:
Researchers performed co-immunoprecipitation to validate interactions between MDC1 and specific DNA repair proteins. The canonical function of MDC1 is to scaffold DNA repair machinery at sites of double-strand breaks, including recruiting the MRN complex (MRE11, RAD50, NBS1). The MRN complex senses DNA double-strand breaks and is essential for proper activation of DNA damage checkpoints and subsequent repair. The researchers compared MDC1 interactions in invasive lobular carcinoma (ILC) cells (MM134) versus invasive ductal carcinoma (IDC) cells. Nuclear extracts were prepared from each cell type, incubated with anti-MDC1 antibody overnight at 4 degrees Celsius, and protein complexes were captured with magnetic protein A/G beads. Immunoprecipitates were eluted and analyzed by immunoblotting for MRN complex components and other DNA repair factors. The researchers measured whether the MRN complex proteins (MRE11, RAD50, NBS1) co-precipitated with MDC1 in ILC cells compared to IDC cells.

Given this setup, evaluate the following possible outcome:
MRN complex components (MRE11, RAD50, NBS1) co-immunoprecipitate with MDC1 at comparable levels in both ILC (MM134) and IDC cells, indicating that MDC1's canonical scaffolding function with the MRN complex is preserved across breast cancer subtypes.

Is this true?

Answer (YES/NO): NO